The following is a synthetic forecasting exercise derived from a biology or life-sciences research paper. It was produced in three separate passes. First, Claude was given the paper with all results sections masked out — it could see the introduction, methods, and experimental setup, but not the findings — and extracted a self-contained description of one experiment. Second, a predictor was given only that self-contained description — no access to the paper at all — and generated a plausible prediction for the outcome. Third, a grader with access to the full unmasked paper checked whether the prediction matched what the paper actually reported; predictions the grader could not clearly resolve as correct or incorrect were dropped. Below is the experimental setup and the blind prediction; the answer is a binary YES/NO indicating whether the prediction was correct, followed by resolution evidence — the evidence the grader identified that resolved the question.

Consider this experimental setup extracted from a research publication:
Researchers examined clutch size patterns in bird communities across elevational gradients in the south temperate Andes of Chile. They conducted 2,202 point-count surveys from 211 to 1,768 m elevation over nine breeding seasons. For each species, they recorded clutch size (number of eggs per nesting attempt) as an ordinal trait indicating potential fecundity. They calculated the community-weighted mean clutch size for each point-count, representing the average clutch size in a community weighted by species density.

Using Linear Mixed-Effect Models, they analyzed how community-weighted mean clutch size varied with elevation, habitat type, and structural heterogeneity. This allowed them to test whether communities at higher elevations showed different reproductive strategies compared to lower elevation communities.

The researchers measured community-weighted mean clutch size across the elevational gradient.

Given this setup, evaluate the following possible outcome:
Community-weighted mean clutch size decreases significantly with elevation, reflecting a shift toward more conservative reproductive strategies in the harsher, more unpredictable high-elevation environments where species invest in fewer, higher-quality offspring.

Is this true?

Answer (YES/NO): NO